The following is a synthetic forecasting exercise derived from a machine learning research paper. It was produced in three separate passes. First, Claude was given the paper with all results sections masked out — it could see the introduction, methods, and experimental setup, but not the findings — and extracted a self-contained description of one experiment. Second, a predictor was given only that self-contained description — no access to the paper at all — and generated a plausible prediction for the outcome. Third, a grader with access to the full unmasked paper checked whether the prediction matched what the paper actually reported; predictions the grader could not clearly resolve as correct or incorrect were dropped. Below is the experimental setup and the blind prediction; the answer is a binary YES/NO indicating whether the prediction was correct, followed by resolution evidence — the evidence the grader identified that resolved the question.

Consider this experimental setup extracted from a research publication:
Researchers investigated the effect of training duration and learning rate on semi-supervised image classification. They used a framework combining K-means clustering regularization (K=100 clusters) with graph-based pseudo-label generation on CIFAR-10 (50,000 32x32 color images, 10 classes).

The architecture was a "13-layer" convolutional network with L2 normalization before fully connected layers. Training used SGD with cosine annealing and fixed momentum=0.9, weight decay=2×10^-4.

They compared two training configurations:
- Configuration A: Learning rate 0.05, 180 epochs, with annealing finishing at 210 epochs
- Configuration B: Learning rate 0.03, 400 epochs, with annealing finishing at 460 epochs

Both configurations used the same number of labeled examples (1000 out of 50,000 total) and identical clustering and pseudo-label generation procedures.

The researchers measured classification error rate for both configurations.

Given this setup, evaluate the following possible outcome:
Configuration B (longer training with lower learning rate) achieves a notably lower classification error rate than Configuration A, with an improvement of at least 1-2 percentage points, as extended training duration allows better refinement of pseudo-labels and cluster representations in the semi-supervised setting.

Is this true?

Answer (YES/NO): NO